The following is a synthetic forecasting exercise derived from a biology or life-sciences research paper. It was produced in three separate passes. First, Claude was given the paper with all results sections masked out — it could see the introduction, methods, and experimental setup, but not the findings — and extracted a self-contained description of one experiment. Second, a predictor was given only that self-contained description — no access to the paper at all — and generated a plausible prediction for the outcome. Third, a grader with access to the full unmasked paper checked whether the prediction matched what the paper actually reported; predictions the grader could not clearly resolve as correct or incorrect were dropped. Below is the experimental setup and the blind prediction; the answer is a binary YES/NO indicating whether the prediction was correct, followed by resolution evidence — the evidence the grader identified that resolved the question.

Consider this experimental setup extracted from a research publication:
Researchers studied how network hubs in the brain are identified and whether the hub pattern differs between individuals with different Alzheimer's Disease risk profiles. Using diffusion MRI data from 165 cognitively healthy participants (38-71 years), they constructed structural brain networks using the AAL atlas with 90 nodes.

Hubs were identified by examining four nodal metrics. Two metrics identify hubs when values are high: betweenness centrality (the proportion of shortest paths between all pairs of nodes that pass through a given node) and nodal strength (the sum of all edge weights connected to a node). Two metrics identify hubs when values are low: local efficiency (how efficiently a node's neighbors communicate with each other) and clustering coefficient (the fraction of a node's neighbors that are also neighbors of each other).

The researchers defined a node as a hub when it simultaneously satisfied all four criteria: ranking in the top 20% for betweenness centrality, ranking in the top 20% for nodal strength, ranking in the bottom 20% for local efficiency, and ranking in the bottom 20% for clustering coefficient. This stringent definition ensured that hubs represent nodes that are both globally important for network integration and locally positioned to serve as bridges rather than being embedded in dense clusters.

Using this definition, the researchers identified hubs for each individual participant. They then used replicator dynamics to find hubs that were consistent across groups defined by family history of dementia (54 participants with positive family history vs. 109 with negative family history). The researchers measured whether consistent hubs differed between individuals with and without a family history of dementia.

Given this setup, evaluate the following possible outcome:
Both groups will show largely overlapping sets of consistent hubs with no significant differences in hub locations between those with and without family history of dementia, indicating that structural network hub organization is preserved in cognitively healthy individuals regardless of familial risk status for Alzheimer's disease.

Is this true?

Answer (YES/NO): NO